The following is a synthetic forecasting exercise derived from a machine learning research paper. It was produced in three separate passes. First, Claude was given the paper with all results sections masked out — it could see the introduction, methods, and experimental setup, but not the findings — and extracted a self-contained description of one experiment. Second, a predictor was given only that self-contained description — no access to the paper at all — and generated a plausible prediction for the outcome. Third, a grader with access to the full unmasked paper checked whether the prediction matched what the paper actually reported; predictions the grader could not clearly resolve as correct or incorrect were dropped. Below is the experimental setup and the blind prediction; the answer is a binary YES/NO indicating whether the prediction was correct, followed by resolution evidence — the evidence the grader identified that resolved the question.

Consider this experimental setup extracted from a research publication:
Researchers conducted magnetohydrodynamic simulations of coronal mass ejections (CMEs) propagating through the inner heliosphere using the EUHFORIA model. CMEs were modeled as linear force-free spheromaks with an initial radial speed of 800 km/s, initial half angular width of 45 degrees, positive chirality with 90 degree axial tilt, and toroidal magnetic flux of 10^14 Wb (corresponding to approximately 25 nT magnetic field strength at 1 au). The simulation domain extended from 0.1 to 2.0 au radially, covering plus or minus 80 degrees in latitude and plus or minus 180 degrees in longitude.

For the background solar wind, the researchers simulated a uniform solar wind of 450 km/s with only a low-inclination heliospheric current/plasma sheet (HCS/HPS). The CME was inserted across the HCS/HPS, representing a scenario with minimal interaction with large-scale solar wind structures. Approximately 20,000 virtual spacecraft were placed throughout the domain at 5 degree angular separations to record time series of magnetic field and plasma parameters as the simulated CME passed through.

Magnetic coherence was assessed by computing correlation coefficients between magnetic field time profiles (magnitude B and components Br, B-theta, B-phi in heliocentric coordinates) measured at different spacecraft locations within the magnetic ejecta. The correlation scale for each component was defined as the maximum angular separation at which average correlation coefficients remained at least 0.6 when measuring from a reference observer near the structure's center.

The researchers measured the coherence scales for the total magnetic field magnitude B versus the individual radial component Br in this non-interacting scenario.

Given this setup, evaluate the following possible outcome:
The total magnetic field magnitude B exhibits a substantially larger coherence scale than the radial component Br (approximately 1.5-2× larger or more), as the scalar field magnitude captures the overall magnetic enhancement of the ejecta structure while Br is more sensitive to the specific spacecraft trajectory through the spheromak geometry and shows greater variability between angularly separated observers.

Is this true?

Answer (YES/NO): YES